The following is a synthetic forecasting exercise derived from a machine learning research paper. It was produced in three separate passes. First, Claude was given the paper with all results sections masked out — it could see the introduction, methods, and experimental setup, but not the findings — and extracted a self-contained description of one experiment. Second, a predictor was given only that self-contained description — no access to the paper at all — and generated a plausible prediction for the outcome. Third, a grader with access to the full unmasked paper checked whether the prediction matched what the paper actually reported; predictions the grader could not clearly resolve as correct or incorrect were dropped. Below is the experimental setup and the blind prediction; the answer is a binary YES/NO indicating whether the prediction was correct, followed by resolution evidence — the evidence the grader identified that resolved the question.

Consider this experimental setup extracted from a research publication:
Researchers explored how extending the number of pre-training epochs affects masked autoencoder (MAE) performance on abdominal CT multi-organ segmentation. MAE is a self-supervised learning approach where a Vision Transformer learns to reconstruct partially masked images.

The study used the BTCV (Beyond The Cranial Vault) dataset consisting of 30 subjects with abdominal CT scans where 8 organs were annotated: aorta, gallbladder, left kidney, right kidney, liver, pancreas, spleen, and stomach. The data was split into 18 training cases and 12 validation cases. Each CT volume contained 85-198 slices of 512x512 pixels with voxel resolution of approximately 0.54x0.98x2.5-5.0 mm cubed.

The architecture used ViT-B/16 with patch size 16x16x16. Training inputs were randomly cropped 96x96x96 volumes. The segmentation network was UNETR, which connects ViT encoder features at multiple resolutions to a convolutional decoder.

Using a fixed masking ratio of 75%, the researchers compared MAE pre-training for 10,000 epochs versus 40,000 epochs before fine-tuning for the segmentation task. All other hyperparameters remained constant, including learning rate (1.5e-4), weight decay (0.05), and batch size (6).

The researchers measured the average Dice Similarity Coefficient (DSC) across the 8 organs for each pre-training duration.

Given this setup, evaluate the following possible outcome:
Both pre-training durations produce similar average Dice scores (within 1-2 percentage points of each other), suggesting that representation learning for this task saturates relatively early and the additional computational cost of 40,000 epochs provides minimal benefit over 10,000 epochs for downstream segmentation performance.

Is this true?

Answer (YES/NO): NO